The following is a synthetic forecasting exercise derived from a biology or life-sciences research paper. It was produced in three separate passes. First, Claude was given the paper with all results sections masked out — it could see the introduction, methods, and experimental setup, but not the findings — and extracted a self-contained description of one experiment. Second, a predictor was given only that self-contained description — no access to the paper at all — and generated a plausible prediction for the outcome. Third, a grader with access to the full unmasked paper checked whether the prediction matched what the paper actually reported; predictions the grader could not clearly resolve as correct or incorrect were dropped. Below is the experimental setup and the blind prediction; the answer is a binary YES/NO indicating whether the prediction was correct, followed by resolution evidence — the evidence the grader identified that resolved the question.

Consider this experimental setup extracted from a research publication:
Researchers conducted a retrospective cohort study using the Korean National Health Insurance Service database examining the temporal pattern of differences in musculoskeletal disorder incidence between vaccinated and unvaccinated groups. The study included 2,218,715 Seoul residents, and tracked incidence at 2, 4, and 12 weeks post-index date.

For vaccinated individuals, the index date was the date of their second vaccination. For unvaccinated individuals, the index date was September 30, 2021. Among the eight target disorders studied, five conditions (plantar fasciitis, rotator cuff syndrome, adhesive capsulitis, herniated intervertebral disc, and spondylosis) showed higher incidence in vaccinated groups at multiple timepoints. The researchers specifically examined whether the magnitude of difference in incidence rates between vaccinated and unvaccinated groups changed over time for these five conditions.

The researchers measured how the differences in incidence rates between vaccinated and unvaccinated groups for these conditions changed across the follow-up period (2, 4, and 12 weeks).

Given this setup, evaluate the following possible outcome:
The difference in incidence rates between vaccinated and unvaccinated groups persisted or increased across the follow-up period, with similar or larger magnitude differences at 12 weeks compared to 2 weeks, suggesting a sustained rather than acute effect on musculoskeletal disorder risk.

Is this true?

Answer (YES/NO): YES